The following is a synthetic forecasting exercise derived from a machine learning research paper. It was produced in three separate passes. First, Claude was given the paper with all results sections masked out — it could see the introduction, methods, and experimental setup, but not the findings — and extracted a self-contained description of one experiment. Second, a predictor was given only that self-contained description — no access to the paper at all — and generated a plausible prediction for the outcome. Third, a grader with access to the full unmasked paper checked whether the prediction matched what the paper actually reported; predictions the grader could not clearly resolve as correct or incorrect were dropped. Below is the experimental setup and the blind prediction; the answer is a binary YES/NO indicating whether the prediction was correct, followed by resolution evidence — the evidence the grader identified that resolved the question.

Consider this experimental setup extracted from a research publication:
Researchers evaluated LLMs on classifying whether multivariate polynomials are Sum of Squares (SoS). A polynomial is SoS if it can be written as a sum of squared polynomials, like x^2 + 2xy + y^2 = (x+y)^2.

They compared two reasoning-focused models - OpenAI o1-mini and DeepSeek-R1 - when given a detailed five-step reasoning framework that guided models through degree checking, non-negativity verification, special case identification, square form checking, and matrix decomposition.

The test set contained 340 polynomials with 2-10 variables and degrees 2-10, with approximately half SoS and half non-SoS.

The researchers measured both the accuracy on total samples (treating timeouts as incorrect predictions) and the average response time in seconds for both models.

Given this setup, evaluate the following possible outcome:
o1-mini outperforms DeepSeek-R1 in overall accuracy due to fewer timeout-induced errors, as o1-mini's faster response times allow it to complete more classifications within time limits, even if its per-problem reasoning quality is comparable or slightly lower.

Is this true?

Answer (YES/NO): YES